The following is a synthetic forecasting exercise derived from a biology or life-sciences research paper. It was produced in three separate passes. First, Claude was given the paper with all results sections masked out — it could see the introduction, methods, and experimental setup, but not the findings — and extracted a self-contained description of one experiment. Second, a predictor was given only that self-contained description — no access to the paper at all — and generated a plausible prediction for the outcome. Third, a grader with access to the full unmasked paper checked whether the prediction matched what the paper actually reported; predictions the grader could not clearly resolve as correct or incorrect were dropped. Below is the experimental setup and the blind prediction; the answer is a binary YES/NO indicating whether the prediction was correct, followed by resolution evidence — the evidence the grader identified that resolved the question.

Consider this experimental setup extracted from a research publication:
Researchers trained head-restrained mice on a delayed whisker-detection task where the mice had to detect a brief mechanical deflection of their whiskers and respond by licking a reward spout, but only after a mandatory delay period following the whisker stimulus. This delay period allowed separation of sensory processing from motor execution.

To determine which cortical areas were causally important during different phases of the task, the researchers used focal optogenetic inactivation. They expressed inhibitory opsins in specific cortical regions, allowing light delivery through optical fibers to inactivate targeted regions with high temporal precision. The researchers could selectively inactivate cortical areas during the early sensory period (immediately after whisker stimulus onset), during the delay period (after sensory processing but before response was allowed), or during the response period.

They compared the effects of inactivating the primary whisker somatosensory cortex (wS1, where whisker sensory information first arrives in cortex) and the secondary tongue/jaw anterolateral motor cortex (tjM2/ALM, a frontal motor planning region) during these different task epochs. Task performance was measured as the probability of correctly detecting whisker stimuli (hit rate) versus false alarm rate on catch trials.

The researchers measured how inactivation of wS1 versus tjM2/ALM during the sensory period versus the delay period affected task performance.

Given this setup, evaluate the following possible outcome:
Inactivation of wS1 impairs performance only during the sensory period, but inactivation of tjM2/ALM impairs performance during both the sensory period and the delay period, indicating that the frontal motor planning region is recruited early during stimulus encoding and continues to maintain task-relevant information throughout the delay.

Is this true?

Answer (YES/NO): NO